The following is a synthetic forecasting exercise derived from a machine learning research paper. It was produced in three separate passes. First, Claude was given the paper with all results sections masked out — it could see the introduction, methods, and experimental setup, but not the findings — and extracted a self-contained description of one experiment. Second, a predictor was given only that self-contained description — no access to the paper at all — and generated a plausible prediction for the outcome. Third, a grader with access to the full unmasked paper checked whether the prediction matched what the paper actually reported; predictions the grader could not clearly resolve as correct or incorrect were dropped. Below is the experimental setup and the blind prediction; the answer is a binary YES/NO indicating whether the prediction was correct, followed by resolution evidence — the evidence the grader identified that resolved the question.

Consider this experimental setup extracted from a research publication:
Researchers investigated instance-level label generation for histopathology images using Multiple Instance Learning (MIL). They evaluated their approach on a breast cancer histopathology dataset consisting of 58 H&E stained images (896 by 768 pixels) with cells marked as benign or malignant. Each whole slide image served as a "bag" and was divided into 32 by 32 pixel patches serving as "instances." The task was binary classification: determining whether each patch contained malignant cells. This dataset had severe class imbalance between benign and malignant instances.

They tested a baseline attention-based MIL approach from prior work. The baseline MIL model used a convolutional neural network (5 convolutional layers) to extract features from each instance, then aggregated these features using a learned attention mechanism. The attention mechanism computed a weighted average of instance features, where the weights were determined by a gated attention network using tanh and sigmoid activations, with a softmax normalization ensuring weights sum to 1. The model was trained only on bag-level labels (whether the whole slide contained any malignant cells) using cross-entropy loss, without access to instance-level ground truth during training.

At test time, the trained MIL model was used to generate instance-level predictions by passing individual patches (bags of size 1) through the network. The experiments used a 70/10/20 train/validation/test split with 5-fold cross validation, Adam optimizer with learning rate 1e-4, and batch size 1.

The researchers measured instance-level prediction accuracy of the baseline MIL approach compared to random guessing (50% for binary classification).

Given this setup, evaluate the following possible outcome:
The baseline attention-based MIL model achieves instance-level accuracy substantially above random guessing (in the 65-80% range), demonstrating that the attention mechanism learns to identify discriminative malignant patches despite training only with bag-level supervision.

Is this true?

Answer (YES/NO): NO